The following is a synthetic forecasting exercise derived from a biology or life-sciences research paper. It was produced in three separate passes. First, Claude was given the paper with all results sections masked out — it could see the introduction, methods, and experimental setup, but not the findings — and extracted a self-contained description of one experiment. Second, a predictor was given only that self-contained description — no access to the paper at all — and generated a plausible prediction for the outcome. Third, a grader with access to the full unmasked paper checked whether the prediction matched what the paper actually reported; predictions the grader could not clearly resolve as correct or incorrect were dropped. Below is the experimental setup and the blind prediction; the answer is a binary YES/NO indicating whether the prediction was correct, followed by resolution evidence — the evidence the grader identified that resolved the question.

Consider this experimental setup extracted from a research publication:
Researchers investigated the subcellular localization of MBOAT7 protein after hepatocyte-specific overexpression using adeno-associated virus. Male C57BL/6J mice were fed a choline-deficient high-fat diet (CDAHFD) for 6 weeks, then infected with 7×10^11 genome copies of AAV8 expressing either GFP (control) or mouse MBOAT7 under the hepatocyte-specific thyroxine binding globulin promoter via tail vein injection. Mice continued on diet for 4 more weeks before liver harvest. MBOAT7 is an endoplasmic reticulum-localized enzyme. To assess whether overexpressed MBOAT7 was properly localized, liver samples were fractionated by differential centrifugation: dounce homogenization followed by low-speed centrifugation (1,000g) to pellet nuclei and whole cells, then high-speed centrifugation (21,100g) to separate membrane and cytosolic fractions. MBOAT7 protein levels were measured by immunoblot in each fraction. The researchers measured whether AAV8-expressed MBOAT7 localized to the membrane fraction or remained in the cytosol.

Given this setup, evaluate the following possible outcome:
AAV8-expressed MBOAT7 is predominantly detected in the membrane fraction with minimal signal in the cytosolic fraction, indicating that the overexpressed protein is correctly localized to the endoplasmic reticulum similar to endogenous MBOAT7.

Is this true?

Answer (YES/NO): YES